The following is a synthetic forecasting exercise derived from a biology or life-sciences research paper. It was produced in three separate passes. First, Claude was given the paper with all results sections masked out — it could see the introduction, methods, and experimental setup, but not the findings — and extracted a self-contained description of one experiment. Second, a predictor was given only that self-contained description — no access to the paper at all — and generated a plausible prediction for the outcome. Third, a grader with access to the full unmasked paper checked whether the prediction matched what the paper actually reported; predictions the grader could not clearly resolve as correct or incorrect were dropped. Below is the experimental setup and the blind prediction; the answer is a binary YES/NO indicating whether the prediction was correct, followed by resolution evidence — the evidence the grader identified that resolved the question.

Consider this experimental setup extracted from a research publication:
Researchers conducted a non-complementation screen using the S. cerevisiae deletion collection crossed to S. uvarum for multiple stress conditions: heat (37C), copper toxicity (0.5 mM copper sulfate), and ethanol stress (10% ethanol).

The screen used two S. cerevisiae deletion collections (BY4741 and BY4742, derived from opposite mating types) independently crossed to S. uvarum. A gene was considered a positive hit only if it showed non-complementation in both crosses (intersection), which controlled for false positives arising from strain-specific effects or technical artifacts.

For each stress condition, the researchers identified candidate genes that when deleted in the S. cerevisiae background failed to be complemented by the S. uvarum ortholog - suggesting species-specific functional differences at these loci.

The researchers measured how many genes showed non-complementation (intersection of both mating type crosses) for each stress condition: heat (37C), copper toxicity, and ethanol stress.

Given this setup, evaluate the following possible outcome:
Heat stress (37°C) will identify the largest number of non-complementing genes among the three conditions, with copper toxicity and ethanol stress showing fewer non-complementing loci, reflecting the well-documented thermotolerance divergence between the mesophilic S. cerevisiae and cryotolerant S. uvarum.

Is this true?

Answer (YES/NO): YES